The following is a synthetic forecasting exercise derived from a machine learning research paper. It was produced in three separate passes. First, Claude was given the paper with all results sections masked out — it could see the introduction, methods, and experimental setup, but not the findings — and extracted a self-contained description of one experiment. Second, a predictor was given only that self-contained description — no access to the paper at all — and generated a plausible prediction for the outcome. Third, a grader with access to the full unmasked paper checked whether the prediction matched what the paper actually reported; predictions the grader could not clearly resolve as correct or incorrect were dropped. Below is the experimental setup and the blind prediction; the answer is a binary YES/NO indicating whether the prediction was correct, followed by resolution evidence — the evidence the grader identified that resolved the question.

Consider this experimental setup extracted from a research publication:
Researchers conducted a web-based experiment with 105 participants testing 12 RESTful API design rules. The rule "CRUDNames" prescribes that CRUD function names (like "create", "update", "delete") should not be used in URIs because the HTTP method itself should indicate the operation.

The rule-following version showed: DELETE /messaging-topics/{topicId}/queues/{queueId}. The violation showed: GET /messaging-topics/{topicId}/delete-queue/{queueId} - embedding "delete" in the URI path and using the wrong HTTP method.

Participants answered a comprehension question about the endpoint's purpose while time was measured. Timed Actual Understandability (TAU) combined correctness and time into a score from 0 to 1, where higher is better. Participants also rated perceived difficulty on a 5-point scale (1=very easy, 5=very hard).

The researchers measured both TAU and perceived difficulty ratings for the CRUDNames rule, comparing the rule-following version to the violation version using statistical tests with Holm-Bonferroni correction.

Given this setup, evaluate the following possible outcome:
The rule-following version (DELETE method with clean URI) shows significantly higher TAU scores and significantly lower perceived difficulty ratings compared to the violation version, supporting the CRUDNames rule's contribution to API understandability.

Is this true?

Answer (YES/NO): YES